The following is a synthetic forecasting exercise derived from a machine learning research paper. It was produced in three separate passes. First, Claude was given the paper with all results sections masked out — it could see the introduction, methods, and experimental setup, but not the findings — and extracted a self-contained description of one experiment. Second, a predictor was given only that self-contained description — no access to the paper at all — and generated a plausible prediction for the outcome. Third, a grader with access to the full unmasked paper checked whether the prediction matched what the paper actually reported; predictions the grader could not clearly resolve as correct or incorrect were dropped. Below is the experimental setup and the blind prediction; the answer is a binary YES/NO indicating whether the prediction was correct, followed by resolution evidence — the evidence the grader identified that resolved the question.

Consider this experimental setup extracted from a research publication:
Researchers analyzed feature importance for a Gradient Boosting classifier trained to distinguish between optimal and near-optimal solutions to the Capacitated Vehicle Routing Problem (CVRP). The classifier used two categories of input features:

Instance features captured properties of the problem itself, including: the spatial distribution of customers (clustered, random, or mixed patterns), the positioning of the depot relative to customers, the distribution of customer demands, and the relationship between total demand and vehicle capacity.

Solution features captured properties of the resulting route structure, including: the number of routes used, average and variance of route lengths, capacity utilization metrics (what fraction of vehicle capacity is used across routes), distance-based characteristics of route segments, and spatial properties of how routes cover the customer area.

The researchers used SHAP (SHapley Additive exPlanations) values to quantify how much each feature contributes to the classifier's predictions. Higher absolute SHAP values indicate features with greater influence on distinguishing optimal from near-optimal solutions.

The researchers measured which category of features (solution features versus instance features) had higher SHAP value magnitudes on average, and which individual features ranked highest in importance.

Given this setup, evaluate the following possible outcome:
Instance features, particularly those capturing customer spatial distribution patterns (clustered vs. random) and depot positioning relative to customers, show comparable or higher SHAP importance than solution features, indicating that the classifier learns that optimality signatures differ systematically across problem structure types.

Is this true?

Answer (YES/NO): NO